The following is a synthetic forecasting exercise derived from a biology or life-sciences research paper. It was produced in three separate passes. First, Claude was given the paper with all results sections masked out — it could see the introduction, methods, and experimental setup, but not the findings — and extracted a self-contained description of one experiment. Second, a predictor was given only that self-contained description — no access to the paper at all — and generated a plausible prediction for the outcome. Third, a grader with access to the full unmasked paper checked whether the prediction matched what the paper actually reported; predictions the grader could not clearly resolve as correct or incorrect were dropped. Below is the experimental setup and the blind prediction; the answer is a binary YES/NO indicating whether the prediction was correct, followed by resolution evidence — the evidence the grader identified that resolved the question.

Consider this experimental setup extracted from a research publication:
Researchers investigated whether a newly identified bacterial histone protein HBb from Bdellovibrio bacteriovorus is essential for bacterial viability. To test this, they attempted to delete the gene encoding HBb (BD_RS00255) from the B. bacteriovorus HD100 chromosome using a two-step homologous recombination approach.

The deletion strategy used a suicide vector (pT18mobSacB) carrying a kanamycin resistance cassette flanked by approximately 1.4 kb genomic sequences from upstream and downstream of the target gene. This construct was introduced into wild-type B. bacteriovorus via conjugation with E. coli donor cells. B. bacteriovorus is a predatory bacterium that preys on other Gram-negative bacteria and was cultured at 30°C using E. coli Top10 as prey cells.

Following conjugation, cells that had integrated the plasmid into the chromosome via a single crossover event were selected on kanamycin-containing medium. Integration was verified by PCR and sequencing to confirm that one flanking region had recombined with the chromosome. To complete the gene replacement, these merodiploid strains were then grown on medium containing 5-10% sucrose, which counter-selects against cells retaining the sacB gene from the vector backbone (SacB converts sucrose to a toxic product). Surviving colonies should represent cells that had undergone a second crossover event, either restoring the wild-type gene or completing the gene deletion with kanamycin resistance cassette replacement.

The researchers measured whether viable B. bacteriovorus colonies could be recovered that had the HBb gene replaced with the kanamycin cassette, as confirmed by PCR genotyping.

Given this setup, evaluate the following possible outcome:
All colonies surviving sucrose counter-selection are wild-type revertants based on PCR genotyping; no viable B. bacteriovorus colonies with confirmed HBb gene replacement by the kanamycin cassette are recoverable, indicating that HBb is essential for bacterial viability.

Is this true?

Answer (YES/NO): YES